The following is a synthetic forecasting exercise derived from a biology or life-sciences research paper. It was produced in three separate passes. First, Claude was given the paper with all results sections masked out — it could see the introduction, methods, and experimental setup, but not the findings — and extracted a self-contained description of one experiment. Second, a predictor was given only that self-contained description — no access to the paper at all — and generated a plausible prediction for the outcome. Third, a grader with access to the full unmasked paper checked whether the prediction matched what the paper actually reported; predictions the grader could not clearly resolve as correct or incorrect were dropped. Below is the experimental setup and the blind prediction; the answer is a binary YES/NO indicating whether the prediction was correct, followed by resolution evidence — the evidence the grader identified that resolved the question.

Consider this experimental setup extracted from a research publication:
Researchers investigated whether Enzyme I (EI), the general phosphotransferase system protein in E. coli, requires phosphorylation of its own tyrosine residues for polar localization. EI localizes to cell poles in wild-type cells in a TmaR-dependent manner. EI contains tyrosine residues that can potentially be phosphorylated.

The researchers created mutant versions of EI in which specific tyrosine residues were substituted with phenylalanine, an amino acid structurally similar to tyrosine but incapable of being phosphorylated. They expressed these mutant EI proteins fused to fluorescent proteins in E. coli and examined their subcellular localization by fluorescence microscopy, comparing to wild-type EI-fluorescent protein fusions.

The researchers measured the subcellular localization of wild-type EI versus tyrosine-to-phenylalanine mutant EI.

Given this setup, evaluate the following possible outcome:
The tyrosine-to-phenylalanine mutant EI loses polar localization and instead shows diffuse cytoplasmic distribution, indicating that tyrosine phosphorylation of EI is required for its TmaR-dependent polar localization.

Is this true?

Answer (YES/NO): YES